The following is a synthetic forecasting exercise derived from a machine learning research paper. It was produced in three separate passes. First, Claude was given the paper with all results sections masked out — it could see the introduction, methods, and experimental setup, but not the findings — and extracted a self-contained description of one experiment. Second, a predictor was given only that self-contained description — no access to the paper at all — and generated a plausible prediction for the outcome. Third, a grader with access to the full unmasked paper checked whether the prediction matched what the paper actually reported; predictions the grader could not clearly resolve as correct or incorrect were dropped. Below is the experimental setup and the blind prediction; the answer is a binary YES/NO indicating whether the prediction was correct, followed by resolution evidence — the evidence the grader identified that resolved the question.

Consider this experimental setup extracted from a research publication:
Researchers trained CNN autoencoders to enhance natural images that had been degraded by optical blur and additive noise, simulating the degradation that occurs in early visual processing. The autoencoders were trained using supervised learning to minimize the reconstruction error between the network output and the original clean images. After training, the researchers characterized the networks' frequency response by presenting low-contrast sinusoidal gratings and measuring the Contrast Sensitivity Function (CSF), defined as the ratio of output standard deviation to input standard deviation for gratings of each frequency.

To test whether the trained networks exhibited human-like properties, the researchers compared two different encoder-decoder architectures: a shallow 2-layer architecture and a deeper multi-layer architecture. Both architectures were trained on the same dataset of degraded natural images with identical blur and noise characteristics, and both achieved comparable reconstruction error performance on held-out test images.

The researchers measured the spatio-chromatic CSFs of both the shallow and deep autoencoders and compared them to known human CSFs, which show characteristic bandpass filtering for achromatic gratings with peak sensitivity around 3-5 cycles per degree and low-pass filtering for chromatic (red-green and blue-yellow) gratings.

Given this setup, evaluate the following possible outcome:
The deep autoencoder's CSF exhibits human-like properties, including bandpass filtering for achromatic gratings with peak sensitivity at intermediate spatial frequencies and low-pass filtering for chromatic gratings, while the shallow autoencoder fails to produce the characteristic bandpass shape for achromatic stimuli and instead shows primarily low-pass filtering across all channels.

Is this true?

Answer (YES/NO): NO